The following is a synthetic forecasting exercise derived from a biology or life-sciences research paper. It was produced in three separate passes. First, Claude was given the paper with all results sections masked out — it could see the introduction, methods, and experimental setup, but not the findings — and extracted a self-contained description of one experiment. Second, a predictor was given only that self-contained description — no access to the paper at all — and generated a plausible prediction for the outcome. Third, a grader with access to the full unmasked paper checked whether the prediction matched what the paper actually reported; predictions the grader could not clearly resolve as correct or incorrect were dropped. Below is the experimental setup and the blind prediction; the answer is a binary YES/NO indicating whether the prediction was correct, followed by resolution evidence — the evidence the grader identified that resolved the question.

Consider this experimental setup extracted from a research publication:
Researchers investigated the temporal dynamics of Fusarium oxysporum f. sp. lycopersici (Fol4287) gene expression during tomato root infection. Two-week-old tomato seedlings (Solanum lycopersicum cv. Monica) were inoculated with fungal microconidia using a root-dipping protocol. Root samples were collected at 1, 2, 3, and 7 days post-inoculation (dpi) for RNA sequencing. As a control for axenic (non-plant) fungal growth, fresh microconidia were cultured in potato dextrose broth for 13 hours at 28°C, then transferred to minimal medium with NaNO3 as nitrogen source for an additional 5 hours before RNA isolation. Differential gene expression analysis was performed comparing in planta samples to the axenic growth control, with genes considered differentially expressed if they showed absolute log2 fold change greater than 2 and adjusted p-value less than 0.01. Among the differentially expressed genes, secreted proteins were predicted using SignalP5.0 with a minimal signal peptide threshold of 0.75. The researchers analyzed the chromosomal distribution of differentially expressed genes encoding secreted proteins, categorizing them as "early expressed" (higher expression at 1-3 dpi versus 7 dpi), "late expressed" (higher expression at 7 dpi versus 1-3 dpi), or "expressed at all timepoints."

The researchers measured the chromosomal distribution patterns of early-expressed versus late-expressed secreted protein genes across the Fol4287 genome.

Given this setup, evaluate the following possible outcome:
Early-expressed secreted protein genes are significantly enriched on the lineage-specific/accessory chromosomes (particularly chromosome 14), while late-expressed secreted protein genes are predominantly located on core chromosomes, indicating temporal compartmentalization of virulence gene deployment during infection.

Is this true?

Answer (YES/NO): NO